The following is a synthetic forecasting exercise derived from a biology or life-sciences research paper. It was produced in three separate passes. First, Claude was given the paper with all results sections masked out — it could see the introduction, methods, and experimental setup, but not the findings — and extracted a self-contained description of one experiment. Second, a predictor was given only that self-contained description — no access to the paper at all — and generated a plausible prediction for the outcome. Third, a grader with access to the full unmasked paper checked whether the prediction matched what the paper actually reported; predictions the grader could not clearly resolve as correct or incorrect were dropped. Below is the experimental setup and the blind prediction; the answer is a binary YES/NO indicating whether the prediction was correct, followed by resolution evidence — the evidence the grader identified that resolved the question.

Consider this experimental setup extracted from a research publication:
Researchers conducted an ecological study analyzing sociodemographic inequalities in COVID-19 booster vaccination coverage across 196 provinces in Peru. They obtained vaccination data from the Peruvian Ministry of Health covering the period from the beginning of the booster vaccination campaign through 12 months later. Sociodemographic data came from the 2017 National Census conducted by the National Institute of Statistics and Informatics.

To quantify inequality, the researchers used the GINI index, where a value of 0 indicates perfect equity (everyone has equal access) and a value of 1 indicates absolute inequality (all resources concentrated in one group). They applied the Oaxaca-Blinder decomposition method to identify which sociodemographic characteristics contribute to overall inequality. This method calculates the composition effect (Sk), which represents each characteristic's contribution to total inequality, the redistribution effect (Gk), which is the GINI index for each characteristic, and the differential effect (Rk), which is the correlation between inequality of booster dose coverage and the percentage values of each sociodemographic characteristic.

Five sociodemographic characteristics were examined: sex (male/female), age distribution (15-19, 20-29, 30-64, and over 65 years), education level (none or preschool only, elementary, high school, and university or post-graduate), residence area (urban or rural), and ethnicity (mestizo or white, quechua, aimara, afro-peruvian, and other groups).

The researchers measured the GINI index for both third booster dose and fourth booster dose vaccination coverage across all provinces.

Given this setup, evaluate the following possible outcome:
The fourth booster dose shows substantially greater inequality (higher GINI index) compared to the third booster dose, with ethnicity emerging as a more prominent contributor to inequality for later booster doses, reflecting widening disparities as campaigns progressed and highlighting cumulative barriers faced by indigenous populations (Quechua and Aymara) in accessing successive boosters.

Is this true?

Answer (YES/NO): NO